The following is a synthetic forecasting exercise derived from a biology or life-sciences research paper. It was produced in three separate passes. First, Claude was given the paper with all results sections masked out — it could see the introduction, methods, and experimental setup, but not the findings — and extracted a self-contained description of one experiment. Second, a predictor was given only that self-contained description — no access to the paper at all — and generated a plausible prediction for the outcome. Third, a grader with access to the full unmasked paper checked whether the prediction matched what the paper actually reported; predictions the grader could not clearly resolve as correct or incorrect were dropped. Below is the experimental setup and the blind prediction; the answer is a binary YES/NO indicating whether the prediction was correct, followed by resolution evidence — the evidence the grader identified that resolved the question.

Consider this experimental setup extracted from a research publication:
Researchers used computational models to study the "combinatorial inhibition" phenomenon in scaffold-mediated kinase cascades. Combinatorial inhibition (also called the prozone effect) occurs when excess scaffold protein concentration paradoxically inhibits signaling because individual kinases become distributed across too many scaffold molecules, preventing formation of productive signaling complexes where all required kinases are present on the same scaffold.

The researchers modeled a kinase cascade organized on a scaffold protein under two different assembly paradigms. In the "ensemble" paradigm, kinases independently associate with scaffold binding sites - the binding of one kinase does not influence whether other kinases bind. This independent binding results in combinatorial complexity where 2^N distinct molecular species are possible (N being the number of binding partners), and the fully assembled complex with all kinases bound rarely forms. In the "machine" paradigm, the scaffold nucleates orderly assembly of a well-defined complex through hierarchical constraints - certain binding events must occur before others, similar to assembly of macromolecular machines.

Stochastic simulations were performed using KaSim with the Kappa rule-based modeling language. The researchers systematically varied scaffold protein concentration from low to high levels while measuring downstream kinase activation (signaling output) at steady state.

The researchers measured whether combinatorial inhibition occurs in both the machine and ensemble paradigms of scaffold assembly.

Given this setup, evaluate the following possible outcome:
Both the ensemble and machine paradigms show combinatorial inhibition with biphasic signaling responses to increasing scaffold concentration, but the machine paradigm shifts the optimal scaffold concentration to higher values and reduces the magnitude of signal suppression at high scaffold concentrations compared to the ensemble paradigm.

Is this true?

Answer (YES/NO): NO